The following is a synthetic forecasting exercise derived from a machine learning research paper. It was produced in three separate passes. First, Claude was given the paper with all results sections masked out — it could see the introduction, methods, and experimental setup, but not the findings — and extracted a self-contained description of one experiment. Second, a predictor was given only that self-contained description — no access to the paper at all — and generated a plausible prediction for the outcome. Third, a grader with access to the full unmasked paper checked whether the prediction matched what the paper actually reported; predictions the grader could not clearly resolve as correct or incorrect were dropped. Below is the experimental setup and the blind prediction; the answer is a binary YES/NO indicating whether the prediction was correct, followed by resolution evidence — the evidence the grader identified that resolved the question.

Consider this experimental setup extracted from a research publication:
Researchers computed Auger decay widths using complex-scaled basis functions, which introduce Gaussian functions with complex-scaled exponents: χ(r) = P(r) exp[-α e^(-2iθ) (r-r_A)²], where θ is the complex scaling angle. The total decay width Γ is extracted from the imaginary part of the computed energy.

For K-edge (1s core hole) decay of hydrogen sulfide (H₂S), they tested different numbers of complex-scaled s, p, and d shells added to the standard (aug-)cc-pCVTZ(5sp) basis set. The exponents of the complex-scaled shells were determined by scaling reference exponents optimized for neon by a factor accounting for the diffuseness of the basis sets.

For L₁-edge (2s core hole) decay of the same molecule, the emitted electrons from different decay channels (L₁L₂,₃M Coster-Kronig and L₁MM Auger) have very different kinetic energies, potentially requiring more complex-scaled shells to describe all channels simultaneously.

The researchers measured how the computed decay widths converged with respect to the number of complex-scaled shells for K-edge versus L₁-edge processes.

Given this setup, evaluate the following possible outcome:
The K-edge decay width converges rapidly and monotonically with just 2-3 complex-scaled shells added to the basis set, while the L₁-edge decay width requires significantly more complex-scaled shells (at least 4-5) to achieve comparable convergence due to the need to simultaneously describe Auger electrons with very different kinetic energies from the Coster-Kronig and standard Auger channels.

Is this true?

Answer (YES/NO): NO